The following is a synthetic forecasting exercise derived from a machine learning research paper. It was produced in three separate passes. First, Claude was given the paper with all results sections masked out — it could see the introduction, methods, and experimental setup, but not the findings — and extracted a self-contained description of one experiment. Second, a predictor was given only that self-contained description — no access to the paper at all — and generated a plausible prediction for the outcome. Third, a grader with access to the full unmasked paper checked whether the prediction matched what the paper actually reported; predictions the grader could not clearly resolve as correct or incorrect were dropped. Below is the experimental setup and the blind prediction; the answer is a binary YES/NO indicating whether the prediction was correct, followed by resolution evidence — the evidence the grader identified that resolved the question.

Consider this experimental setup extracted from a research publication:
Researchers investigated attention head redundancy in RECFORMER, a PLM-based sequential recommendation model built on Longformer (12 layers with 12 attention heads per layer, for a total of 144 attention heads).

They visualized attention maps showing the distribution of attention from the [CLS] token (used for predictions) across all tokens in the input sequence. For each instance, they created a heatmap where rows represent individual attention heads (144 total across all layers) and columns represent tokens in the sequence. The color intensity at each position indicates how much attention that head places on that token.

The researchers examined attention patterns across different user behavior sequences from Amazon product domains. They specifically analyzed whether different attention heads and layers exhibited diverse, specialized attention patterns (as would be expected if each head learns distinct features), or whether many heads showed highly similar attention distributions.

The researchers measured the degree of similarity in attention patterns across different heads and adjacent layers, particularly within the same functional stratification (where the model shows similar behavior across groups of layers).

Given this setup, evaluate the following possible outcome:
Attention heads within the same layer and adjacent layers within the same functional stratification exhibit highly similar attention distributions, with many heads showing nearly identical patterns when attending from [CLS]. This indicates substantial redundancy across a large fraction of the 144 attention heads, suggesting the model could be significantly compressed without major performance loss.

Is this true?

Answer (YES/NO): YES